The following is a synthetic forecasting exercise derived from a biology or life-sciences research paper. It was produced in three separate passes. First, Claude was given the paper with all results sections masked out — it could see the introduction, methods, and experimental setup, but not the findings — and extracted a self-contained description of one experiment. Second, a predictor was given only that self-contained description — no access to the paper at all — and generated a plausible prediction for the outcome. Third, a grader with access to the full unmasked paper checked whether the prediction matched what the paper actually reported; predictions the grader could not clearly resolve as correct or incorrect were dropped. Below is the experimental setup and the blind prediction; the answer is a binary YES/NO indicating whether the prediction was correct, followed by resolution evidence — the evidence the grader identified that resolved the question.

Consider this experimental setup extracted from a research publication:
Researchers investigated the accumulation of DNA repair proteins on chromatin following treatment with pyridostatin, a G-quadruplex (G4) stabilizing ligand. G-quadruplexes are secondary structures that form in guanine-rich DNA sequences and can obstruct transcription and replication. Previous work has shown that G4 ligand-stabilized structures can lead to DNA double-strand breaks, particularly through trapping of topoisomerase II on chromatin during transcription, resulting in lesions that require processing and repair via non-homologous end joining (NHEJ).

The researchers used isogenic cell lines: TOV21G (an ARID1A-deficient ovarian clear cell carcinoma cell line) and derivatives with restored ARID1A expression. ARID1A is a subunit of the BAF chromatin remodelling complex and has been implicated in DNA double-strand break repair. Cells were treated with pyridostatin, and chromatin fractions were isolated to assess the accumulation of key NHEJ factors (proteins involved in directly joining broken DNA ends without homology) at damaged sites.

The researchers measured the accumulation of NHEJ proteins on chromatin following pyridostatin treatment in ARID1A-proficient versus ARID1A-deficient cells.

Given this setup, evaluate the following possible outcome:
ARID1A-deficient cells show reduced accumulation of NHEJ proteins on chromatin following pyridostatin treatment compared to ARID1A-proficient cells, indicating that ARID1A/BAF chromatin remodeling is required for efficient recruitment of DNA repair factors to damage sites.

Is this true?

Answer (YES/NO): YES